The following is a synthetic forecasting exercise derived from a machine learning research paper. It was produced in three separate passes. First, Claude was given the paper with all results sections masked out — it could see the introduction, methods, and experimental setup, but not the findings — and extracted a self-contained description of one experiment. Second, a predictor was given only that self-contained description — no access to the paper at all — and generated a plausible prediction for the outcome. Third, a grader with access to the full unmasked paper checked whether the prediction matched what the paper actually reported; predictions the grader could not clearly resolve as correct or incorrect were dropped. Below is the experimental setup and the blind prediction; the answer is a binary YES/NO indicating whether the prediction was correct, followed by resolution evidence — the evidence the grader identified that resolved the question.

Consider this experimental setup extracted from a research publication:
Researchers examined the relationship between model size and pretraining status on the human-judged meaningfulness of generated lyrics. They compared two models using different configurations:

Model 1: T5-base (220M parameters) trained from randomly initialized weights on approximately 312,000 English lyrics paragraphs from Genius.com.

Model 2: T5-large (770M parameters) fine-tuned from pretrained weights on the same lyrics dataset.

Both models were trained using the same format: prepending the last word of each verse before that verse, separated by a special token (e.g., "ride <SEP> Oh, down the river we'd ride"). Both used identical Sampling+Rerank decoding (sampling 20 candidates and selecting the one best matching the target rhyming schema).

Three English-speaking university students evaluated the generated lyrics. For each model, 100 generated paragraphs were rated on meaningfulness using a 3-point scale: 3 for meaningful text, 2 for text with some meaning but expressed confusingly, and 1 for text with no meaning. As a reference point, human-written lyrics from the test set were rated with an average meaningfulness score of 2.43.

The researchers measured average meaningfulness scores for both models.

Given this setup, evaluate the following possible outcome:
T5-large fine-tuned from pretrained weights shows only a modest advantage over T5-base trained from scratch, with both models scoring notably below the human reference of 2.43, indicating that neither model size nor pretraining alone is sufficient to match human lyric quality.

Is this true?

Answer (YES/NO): NO